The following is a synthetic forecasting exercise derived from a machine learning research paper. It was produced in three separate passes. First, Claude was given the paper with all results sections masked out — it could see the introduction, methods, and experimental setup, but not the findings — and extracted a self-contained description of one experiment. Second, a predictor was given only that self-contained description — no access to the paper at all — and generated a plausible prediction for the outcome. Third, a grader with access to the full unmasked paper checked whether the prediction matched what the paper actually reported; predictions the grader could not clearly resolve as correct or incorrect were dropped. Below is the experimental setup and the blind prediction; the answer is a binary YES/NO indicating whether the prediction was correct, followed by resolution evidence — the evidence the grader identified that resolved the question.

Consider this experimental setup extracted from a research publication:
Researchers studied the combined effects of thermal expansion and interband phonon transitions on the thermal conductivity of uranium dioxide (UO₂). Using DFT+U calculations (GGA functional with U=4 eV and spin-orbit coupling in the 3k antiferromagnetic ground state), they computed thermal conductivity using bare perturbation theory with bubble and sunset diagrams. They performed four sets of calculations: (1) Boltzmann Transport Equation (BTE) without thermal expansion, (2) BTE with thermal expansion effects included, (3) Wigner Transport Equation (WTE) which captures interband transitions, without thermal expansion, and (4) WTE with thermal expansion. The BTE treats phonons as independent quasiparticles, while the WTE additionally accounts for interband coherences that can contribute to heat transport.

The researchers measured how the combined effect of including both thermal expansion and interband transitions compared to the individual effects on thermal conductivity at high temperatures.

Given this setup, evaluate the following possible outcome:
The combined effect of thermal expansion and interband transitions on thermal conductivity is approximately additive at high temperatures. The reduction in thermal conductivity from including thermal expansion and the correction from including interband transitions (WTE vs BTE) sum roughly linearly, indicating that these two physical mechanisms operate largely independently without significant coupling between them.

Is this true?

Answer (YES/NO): NO